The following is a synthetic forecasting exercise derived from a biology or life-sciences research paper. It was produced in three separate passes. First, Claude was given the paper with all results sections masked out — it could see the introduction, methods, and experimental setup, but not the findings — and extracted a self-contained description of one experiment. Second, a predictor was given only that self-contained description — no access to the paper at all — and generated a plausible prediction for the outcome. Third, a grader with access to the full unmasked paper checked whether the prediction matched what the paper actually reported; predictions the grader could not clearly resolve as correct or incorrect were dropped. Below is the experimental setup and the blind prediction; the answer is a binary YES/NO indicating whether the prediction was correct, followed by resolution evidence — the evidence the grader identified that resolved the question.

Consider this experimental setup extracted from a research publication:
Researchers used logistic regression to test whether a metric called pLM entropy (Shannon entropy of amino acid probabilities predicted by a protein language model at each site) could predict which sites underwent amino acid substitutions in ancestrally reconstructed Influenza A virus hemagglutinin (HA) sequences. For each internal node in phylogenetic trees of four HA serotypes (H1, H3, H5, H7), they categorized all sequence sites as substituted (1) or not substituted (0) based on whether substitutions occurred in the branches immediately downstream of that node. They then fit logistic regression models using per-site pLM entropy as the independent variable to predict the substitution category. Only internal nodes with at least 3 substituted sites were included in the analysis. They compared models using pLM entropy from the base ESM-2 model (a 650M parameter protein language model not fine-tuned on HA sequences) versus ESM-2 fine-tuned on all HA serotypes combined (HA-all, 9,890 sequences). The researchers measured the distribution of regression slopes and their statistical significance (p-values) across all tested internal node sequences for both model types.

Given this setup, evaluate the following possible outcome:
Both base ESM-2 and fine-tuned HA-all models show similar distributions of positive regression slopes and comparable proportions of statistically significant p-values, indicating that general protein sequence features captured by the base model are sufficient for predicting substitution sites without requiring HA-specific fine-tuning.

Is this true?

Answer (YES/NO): NO